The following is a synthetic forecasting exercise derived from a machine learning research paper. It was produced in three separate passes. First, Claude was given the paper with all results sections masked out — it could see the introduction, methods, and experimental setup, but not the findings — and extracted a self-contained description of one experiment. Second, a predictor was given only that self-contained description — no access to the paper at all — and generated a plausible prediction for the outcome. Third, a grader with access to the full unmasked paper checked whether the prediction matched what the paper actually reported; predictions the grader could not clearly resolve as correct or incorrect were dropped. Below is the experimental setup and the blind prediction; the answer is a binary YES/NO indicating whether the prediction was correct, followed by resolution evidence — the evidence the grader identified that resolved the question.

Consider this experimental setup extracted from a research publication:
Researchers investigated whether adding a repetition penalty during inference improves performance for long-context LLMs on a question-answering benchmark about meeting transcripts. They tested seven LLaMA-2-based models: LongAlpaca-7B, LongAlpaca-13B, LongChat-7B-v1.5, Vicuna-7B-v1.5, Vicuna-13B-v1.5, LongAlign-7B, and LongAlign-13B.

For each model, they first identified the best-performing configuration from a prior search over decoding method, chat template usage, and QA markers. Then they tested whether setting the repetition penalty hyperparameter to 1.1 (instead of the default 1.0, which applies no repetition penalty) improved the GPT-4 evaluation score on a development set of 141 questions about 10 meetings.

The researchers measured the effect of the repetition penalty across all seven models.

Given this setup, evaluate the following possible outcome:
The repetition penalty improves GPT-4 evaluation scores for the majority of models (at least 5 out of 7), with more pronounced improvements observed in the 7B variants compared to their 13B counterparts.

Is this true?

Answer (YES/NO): NO